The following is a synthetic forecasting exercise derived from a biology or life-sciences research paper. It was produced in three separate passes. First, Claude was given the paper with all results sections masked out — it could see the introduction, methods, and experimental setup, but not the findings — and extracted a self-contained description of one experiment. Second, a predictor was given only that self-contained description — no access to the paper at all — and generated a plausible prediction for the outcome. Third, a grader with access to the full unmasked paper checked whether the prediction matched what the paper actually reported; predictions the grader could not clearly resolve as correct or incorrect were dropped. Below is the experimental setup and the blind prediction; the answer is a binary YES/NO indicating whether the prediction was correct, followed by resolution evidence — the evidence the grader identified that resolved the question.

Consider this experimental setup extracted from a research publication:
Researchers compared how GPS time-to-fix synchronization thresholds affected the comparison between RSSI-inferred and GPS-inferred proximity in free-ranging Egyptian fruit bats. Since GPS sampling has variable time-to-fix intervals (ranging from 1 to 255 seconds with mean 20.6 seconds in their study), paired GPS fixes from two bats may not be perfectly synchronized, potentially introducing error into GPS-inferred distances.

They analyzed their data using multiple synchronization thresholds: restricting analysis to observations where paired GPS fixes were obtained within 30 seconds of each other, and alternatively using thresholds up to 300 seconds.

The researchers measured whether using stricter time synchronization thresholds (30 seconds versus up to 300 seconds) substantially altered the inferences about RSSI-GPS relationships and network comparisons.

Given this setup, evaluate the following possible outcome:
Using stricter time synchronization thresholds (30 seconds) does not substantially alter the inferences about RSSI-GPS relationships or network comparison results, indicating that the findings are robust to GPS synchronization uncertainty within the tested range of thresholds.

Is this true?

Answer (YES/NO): YES